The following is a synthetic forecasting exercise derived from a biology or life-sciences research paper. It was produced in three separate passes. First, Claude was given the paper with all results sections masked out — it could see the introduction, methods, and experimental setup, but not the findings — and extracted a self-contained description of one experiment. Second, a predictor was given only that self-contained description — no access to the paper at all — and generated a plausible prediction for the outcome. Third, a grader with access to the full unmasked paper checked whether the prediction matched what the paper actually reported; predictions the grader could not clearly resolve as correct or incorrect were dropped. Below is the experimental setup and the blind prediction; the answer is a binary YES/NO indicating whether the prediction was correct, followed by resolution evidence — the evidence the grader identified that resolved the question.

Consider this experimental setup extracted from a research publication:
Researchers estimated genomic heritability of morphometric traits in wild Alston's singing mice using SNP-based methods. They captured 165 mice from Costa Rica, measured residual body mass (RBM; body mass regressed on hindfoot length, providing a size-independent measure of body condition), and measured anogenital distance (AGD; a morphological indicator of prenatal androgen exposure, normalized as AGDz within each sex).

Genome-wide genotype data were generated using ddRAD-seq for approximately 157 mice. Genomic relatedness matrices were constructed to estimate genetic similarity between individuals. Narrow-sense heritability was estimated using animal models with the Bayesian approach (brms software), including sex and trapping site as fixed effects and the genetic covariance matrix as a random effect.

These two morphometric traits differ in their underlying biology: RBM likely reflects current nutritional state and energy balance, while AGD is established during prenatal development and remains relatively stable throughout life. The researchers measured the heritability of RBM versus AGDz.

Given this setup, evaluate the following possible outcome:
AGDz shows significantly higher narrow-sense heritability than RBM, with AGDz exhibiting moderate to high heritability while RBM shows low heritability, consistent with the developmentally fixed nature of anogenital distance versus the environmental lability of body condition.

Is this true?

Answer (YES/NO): NO